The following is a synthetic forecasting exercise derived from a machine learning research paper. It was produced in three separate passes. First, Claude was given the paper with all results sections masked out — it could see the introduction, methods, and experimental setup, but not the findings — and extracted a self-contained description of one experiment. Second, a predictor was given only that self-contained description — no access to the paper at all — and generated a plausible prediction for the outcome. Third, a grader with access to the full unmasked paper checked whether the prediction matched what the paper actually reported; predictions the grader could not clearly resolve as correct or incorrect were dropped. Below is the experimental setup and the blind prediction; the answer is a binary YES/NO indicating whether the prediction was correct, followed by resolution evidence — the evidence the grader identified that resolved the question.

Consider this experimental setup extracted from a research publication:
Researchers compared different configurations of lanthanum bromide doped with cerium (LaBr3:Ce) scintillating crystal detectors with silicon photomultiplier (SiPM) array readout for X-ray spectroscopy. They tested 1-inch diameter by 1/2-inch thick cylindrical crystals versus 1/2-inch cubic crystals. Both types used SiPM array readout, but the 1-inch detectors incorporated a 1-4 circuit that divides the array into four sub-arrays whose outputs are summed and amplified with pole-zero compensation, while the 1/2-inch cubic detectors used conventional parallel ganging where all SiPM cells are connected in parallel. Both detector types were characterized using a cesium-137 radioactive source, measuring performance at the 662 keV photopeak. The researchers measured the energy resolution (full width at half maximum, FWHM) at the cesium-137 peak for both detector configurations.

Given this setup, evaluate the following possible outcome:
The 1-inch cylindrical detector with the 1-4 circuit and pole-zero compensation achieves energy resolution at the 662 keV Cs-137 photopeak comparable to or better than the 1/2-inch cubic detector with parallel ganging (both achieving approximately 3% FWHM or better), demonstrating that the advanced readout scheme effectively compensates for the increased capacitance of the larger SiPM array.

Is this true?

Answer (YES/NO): YES